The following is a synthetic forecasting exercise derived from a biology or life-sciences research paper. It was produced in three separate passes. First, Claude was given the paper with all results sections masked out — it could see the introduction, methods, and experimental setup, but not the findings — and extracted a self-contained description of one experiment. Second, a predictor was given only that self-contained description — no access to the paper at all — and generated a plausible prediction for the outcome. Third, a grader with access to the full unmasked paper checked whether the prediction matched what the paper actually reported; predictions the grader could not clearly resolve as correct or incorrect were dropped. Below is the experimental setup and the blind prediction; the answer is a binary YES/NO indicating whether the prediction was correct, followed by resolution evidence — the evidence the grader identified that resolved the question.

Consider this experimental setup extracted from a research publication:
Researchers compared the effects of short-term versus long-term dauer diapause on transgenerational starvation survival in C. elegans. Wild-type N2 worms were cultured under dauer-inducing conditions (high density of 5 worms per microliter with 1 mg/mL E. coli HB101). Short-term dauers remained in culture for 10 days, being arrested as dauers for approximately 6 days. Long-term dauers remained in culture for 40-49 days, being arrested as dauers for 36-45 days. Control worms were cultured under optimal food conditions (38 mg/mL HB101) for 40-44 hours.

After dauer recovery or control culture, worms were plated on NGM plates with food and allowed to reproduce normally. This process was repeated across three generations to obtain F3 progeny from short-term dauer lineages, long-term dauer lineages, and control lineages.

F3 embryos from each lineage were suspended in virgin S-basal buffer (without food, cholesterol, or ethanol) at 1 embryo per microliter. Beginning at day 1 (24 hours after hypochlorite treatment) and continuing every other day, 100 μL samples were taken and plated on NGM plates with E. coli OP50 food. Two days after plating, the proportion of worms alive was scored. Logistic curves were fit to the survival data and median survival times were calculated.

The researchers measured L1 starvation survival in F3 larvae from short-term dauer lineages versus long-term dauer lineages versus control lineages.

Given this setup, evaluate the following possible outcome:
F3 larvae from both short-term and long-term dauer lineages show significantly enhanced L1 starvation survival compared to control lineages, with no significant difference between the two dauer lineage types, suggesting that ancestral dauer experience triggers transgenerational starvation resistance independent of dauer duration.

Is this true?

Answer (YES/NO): NO